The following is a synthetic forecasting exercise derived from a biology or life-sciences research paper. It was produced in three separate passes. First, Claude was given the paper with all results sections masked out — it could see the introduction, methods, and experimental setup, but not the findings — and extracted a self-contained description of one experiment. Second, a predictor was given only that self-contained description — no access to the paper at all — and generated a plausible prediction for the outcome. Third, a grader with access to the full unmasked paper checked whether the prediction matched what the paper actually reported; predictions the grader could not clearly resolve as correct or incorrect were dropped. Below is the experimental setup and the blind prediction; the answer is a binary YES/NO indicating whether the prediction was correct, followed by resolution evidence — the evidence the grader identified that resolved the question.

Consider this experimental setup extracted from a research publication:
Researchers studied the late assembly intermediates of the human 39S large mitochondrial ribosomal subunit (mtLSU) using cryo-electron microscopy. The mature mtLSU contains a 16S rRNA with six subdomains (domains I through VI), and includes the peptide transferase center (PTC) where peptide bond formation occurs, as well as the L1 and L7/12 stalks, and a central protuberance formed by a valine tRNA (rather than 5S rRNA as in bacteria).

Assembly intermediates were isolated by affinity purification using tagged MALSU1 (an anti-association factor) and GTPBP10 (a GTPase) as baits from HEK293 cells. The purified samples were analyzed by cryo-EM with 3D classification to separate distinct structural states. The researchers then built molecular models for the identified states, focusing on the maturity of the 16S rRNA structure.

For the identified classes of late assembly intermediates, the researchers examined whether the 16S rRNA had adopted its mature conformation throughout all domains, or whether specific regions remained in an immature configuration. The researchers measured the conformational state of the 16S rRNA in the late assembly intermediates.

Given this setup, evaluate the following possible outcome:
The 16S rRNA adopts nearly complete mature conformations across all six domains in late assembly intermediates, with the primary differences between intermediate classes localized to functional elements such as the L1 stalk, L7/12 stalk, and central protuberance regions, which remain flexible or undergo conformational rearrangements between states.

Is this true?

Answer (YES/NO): NO